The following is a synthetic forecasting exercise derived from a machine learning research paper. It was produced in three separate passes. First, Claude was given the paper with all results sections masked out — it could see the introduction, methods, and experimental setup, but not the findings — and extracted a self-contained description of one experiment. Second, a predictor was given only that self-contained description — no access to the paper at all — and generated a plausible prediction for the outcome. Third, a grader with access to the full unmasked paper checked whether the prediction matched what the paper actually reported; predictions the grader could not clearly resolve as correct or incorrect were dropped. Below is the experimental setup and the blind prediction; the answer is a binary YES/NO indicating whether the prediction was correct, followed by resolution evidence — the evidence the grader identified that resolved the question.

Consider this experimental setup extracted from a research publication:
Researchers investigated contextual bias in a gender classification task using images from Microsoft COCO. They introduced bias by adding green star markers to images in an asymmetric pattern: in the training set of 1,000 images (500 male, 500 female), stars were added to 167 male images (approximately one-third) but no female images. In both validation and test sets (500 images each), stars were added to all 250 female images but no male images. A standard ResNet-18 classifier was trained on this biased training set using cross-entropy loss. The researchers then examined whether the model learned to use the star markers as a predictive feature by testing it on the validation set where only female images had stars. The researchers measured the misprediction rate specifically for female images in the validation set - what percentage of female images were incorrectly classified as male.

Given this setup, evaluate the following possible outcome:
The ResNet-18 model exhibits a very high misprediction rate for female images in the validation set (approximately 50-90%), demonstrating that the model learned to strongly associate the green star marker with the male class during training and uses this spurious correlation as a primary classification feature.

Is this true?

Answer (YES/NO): YES